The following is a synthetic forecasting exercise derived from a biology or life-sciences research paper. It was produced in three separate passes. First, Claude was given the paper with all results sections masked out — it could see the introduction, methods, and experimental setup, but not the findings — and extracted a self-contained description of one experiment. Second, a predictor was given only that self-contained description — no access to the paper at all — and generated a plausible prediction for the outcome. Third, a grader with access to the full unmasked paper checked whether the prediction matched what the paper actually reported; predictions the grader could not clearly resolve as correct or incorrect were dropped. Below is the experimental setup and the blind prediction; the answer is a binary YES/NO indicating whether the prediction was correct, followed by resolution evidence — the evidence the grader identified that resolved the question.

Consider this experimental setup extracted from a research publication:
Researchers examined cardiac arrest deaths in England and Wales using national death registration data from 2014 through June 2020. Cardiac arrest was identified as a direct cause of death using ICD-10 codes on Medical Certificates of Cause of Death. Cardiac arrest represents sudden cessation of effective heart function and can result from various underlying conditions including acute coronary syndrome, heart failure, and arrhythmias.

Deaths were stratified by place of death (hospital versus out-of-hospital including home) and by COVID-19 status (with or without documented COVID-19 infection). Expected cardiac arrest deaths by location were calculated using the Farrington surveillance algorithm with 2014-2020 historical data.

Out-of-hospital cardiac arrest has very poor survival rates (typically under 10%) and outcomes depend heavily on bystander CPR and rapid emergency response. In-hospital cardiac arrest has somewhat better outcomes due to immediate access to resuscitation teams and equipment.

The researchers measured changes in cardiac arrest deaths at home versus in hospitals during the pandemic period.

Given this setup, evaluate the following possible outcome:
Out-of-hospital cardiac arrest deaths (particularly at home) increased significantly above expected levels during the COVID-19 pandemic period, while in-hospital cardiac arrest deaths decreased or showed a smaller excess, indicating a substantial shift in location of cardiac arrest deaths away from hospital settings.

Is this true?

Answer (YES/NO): YES